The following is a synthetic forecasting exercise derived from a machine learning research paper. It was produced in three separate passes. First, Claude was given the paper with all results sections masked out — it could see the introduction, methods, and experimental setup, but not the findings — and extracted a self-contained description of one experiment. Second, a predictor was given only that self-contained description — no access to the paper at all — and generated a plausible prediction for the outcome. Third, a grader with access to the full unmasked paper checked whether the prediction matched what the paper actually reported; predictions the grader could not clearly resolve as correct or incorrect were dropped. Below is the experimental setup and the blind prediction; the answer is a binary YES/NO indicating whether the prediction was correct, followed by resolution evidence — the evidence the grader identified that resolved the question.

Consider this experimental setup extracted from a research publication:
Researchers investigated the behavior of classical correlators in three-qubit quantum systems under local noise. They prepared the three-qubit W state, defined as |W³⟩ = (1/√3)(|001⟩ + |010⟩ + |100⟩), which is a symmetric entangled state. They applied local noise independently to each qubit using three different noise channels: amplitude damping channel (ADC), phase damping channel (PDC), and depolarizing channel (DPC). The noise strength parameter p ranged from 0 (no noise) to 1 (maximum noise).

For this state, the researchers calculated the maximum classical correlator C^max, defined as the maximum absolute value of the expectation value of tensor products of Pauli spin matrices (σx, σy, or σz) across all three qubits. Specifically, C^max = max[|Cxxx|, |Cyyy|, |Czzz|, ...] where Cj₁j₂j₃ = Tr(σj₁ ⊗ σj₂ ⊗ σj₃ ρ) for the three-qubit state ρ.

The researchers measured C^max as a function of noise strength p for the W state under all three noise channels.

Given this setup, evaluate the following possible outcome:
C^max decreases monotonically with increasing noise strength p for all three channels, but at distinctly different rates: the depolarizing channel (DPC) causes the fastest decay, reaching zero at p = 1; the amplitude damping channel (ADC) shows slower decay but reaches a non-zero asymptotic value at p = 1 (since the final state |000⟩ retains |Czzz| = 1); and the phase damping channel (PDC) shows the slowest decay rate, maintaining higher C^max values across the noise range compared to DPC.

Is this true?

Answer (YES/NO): NO